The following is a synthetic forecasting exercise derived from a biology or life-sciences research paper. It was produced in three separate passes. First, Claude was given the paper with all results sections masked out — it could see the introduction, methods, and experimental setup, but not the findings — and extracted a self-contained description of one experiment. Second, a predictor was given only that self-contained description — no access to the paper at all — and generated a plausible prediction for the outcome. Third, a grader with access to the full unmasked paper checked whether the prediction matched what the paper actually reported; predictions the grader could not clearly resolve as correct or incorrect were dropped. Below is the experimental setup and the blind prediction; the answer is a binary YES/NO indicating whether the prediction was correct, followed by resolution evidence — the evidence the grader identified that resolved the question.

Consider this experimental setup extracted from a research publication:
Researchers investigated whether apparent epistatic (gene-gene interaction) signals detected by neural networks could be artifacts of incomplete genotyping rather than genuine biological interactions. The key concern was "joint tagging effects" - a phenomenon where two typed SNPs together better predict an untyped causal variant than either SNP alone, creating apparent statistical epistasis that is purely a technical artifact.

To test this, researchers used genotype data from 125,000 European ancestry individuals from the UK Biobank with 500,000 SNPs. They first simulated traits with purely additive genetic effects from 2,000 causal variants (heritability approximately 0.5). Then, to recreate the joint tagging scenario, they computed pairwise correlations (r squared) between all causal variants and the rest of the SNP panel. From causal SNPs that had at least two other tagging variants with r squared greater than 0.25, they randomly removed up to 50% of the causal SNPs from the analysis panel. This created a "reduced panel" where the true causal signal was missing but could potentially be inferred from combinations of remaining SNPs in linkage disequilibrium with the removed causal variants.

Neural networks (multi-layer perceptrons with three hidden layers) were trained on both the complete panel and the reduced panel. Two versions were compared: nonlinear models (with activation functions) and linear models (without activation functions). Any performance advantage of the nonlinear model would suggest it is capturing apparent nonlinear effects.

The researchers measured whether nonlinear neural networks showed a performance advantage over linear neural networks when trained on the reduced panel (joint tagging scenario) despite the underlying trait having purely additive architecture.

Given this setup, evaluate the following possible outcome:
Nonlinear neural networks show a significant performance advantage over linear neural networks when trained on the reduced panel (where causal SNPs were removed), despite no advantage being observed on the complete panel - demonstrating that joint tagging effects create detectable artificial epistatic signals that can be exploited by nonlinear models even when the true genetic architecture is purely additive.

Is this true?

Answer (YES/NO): NO